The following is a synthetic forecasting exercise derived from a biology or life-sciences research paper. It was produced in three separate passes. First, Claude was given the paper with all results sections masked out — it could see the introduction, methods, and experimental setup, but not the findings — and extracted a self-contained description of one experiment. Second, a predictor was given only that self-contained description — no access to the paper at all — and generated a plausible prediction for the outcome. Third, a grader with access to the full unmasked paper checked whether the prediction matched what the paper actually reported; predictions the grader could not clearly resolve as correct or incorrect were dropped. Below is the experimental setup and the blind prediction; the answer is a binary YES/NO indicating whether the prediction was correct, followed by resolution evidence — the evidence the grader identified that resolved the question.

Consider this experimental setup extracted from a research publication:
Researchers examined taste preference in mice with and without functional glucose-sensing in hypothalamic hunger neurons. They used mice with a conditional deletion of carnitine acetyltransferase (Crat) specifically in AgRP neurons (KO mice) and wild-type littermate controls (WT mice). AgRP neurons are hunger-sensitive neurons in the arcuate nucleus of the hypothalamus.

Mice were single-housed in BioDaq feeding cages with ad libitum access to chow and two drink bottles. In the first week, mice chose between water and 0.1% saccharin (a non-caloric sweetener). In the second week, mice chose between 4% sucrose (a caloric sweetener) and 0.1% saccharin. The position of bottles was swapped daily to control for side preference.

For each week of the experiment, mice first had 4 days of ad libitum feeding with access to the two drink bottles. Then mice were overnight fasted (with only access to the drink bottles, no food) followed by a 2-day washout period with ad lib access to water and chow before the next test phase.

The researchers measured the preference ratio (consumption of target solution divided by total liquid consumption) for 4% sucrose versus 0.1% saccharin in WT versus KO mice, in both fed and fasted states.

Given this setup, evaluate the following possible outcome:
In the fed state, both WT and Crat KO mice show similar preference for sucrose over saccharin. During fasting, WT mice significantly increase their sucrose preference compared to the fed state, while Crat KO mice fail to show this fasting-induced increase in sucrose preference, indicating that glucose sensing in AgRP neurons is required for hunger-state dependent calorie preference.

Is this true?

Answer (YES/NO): NO